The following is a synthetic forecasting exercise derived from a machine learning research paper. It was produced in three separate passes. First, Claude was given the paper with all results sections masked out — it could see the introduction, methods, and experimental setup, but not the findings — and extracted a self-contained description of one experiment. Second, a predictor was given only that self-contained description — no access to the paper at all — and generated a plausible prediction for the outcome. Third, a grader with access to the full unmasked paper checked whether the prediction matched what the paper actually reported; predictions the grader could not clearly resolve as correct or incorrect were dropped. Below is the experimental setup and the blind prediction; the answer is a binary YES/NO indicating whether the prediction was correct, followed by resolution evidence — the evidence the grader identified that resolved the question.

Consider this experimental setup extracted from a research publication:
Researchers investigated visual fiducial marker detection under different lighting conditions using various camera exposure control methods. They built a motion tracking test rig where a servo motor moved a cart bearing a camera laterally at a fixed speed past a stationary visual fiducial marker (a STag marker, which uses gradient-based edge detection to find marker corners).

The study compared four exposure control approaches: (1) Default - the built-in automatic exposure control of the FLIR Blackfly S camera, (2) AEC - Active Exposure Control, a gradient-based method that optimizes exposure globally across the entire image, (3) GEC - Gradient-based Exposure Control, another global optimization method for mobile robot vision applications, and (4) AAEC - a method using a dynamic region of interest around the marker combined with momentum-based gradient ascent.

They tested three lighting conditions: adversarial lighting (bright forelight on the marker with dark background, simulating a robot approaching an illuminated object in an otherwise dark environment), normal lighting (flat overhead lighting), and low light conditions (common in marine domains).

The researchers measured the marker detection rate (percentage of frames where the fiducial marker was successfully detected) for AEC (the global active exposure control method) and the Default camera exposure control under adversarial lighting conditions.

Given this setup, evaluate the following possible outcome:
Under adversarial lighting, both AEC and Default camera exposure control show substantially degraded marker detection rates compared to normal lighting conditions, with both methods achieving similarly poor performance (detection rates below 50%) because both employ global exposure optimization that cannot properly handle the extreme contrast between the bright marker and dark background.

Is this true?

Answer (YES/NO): YES